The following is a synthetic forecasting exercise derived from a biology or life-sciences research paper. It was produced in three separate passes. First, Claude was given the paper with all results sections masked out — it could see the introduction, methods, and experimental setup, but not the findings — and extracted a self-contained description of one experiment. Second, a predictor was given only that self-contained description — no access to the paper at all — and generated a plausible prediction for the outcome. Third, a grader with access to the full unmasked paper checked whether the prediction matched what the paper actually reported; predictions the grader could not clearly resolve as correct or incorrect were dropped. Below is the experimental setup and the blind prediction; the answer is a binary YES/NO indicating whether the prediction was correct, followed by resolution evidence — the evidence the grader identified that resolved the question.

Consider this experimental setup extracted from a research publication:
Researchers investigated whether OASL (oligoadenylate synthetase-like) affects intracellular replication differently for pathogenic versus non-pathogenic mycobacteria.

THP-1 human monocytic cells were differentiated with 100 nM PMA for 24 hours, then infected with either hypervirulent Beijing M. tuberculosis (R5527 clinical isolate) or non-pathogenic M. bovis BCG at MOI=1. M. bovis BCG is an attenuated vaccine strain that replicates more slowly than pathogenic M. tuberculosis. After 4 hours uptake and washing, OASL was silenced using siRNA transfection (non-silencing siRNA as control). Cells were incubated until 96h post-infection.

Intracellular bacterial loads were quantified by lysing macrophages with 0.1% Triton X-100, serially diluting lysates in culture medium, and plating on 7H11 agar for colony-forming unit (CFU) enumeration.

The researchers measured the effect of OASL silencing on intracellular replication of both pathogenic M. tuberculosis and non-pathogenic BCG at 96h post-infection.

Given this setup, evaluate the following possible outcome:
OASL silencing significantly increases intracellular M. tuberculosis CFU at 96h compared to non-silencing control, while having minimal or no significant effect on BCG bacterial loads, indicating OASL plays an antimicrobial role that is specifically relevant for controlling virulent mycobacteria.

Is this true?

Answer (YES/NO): NO